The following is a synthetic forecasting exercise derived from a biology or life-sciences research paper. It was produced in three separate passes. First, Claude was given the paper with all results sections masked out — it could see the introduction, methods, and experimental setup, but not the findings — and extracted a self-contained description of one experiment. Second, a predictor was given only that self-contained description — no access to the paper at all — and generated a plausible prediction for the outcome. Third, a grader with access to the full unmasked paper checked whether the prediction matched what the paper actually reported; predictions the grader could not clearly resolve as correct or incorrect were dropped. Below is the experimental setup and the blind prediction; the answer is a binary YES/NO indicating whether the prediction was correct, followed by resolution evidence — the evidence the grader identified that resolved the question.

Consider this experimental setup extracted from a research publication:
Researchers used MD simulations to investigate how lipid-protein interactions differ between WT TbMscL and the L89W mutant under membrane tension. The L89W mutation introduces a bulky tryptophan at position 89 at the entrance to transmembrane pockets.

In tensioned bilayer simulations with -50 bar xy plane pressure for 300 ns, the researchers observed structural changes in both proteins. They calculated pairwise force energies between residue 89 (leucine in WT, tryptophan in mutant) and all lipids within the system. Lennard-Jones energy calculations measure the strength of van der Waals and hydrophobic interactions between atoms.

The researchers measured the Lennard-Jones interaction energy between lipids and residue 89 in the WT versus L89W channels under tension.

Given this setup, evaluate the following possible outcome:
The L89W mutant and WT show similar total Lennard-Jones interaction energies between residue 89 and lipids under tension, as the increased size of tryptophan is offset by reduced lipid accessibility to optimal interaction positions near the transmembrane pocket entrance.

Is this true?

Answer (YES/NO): NO